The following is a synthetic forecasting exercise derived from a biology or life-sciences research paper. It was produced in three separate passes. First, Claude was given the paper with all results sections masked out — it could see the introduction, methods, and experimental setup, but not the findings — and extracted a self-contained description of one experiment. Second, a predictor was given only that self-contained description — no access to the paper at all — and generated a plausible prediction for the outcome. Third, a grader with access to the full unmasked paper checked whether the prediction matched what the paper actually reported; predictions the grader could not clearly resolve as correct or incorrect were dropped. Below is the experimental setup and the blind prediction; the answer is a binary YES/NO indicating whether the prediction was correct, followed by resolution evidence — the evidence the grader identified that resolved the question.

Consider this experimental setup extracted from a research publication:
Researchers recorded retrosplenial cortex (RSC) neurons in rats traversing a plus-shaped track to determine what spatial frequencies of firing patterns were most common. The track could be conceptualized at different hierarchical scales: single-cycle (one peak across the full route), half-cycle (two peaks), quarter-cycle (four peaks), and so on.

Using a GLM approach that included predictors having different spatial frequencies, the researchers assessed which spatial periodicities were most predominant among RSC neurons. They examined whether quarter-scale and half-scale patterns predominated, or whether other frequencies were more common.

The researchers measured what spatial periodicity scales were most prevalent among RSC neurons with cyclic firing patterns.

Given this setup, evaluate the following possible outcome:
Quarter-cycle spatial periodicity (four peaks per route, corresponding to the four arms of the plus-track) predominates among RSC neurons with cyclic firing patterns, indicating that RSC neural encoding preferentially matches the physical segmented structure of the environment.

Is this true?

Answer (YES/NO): NO